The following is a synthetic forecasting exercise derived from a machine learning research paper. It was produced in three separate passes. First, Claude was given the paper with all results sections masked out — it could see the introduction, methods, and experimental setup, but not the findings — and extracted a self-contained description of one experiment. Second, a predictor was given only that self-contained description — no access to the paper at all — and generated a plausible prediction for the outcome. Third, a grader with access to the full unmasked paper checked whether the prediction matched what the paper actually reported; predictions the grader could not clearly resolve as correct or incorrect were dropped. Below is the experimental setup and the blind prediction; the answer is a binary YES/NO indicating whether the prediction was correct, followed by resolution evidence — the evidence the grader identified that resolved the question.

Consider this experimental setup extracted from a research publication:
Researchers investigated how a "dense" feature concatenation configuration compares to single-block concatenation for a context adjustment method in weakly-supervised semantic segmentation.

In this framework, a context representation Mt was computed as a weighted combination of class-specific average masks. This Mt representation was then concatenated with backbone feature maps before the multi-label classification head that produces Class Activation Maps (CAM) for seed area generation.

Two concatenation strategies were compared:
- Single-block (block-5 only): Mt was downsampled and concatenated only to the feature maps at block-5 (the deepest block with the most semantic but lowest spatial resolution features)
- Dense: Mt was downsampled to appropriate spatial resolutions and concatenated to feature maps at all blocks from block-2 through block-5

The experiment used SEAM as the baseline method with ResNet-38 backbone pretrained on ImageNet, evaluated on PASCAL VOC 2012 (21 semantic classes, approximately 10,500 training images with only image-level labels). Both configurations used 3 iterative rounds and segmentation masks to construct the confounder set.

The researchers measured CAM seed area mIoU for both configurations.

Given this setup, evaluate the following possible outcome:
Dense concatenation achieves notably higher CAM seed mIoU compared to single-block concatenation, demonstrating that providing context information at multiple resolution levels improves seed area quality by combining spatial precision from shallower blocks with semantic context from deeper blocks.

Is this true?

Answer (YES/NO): NO